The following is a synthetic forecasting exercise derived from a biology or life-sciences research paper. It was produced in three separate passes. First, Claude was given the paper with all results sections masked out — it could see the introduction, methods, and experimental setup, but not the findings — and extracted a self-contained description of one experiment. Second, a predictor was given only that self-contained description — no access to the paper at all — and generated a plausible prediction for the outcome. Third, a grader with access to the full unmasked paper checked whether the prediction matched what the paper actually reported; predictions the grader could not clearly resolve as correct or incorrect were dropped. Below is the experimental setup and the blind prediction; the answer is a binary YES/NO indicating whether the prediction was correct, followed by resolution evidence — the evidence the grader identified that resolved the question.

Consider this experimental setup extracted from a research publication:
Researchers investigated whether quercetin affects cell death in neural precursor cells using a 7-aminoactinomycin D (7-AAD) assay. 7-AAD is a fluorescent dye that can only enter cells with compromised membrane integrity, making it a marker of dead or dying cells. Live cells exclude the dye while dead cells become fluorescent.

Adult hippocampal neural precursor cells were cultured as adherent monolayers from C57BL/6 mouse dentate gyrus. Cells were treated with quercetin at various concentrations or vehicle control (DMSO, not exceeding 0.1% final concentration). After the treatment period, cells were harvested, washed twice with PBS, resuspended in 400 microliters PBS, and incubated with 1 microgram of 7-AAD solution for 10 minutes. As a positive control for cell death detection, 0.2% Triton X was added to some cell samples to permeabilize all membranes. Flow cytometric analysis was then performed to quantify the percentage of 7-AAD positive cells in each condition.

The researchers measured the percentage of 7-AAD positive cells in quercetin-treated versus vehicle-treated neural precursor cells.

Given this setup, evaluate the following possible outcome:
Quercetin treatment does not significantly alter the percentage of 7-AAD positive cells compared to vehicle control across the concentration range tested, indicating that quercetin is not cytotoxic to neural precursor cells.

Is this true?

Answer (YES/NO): NO